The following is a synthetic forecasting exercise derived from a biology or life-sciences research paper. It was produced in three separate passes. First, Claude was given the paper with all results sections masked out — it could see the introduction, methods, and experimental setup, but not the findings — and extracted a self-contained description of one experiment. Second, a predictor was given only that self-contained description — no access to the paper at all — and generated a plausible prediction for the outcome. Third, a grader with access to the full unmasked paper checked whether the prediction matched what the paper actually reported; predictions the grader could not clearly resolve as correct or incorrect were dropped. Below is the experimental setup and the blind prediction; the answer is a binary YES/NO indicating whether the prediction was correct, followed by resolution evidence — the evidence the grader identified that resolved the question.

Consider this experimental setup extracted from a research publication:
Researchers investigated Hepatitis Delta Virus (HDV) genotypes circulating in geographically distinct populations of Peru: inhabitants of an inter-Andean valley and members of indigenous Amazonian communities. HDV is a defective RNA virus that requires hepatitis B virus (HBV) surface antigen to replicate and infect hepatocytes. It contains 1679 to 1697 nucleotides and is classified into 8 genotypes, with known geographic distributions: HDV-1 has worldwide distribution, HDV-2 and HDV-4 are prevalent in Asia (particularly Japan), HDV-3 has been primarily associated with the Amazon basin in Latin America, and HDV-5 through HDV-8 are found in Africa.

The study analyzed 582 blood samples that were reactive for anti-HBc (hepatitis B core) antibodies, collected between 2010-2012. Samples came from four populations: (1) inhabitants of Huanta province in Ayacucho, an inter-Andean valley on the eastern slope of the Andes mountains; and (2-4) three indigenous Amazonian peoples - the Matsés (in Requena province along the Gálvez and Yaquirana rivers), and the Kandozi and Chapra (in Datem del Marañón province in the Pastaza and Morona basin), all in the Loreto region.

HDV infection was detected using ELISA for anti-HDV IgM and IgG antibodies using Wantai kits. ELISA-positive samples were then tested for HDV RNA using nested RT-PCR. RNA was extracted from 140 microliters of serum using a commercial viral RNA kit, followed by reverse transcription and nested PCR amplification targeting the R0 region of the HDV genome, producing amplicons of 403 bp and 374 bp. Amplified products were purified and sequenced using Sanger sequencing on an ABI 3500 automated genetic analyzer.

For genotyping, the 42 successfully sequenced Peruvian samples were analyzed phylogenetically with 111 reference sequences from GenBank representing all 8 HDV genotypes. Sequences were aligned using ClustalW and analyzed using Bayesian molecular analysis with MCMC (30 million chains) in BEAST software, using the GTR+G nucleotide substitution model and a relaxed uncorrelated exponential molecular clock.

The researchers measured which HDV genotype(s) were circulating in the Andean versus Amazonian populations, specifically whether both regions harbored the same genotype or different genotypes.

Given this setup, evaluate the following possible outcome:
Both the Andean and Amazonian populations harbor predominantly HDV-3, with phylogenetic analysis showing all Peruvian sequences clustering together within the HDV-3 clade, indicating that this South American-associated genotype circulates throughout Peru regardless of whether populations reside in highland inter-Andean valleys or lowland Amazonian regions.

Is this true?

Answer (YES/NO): YES